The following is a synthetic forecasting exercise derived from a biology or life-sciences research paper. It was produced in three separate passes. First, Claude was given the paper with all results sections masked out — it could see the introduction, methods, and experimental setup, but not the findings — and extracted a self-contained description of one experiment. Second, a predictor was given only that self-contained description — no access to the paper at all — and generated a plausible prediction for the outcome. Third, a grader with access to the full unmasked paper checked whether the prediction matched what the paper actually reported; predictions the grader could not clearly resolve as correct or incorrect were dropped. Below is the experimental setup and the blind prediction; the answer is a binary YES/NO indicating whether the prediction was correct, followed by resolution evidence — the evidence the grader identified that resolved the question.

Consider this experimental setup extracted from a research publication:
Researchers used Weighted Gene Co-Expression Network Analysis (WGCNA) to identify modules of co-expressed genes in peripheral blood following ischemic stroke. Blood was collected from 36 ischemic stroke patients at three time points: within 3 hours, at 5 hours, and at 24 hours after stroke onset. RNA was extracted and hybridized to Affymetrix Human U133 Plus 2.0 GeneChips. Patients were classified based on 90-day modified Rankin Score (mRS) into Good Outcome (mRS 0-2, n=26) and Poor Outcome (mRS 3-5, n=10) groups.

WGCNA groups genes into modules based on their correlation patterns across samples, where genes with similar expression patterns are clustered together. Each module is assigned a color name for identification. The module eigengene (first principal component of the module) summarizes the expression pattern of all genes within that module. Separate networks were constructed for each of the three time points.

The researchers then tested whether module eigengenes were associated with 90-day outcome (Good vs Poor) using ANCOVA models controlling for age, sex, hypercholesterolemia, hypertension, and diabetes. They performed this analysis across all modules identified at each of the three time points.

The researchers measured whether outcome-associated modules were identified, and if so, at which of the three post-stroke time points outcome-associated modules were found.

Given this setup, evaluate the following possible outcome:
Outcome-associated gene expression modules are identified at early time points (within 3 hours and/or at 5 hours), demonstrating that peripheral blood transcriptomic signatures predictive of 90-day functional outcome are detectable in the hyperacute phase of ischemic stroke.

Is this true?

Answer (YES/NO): YES